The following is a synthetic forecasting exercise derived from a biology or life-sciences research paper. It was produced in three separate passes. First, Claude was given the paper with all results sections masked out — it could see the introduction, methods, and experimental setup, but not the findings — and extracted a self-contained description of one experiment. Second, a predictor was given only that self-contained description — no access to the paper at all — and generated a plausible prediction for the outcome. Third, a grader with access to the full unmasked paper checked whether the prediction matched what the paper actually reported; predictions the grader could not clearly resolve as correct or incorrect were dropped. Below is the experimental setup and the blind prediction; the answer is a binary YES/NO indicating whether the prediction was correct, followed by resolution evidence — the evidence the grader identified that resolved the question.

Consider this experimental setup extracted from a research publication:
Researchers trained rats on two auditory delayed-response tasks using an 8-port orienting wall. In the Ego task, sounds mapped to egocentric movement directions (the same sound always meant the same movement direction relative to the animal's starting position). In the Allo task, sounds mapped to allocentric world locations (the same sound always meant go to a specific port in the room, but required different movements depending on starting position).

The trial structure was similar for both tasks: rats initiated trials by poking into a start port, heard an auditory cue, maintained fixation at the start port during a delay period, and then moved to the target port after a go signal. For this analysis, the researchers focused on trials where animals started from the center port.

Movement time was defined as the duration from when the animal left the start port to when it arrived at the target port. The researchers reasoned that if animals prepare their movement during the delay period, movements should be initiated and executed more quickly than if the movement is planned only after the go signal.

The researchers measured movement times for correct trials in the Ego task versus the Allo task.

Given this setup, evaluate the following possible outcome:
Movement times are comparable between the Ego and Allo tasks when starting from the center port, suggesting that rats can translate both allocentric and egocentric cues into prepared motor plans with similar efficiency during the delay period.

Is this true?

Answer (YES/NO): NO